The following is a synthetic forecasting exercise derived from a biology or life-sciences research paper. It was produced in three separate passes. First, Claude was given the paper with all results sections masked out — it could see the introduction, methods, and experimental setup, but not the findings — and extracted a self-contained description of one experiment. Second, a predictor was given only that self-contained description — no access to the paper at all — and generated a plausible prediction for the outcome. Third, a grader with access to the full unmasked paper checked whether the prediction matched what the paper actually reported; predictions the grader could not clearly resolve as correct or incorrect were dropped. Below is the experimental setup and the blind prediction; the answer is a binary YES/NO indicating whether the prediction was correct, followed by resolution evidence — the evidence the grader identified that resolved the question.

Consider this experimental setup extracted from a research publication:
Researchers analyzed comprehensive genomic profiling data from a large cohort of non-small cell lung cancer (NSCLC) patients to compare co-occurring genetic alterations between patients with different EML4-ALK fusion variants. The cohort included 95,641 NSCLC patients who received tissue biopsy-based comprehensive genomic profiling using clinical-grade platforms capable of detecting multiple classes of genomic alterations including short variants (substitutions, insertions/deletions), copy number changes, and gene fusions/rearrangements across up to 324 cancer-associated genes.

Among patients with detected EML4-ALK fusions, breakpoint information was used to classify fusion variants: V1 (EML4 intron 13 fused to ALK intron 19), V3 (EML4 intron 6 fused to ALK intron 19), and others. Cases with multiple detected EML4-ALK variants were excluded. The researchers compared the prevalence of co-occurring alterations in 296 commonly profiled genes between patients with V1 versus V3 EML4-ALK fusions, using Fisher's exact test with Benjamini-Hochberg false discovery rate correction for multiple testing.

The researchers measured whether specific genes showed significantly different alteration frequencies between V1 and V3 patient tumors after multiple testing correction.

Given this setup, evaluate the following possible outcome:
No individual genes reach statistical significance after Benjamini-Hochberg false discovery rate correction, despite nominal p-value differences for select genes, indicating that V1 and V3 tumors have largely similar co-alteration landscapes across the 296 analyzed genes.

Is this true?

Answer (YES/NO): YES